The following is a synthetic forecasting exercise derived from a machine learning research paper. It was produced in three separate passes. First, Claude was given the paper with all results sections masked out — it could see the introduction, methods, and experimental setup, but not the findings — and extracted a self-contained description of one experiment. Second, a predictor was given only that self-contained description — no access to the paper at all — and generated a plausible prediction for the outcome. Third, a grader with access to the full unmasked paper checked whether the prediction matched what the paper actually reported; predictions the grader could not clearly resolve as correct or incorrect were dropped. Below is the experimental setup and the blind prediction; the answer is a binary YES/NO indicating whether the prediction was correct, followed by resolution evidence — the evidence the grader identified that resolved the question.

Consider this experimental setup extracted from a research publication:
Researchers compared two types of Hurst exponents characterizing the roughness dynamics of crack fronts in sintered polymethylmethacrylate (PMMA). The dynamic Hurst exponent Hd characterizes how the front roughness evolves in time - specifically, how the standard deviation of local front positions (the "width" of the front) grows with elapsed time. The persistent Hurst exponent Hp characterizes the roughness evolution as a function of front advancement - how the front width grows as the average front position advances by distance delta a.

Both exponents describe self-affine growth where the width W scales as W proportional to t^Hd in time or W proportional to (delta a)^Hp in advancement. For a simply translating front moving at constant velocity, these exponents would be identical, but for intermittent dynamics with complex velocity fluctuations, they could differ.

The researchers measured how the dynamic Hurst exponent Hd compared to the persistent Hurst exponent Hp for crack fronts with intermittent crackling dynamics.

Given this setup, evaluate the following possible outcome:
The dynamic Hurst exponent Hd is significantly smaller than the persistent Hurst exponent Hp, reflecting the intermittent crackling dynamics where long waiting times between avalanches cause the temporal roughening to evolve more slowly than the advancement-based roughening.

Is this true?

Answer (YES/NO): NO